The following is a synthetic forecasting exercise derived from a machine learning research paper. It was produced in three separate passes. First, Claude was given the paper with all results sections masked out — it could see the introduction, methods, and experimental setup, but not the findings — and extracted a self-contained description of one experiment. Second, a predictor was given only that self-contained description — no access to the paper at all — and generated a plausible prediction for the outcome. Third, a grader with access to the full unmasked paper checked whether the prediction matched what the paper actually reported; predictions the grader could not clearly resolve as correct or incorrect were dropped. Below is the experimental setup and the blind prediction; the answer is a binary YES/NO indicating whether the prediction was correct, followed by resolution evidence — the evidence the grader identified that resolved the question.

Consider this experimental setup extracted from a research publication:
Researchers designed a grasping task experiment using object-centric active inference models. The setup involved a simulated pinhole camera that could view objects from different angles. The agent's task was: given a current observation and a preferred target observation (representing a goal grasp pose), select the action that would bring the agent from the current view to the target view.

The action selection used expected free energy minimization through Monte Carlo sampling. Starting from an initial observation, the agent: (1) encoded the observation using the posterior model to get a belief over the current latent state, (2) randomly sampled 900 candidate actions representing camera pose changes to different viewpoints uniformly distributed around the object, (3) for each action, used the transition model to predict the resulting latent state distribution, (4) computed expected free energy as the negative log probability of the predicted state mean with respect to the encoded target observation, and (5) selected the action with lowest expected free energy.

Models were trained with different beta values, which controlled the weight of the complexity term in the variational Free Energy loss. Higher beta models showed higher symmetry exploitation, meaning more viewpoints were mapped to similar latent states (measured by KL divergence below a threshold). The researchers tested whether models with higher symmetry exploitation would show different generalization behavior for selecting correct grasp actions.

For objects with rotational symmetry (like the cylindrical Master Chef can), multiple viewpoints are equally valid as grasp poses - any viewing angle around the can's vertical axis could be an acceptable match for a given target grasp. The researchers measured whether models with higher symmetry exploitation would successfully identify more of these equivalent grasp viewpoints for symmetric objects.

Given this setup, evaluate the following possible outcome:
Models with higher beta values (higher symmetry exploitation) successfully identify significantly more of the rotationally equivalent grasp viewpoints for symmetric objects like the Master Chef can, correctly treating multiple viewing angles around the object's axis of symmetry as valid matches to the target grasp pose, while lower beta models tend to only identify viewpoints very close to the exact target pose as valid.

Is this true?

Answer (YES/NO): YES